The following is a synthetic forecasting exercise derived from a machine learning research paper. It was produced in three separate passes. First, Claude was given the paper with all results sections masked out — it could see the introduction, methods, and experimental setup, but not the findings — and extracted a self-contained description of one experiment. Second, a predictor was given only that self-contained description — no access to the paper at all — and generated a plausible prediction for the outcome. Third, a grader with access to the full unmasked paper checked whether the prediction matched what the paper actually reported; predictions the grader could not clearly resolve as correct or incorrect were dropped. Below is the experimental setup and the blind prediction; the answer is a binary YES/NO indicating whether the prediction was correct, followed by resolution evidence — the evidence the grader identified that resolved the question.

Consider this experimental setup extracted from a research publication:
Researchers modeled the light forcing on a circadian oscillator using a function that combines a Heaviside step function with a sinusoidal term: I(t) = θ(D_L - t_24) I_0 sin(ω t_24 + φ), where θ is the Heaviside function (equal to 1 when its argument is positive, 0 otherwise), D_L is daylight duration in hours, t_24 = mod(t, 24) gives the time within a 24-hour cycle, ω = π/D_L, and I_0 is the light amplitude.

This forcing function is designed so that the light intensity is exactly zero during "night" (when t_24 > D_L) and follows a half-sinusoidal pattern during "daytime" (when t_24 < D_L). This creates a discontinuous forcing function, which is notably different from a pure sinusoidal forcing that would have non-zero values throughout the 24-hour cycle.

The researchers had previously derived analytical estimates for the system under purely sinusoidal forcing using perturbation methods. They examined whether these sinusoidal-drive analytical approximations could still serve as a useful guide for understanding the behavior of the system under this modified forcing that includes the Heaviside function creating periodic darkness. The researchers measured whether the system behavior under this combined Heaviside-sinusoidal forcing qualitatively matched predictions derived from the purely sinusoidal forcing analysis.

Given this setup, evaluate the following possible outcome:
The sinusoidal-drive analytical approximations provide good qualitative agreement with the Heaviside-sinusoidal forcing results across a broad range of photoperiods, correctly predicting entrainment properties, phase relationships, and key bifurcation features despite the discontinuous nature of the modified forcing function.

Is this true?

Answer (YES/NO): NO